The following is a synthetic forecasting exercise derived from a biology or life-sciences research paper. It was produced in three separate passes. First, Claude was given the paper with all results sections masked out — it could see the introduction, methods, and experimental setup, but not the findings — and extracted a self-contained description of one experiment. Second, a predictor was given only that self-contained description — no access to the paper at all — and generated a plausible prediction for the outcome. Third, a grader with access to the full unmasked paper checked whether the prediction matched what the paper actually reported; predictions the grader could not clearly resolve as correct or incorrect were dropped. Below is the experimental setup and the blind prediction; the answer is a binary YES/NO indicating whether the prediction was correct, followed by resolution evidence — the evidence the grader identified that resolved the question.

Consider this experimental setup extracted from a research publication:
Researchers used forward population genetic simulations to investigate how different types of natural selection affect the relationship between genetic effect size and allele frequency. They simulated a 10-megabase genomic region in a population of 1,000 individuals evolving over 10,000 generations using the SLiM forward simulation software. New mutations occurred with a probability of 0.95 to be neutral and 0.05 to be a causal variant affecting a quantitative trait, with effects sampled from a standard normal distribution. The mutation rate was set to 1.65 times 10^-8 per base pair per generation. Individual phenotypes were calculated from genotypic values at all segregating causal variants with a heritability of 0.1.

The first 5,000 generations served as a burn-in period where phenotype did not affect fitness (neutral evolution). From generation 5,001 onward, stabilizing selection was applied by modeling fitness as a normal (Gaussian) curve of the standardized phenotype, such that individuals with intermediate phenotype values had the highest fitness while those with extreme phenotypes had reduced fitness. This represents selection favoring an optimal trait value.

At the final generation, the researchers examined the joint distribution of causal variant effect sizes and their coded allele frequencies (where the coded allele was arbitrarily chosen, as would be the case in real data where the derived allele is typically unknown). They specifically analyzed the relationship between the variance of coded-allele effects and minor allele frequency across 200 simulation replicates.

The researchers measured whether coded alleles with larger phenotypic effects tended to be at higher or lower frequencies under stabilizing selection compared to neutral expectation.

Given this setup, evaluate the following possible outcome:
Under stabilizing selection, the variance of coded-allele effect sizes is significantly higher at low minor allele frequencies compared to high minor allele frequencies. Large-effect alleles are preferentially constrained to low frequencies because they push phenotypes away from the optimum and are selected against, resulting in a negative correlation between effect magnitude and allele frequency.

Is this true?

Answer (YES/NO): YES